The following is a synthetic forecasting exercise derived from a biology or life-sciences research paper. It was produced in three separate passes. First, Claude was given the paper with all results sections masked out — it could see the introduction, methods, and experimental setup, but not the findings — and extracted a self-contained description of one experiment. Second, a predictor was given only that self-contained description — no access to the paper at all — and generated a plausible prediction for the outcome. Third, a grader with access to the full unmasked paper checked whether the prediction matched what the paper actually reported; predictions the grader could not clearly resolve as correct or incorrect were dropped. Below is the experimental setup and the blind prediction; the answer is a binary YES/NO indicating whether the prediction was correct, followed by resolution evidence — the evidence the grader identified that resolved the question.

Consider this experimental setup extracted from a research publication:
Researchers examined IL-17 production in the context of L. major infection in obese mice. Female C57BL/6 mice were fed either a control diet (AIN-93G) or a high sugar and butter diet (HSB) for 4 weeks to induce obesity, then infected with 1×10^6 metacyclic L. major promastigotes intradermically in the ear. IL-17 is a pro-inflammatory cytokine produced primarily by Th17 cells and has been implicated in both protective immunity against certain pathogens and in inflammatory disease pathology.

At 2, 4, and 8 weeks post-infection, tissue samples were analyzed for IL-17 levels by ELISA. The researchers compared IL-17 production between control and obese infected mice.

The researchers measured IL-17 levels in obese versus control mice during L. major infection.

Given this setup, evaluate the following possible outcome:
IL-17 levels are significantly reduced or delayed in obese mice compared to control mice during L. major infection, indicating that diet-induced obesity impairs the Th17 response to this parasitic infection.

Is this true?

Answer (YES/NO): NO